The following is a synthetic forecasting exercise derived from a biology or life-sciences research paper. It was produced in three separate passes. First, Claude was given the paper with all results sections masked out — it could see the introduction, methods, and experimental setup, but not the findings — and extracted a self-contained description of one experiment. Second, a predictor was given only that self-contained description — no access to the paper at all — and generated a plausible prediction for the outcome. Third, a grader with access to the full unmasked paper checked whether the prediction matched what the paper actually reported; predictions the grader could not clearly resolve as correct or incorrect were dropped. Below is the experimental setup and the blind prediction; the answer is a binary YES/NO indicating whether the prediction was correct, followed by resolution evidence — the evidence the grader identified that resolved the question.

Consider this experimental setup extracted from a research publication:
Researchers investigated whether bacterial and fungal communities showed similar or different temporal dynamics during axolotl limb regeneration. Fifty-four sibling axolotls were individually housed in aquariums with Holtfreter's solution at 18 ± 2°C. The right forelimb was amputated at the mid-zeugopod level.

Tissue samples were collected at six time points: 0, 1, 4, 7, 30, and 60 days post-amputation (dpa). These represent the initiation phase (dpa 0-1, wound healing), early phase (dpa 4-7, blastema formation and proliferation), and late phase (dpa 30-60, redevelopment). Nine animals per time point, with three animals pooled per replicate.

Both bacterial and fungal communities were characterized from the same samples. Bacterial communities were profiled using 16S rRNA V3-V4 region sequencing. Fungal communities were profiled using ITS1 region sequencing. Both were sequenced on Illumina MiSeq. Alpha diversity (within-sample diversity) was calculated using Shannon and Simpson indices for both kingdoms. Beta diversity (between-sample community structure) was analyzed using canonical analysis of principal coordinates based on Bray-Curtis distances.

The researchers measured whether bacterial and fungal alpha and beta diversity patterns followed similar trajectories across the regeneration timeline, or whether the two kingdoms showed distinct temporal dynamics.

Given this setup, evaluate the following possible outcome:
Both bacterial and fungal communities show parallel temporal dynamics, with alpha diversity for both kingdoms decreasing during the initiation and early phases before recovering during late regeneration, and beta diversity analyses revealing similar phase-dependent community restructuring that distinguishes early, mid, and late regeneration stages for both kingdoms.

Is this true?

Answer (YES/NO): NO